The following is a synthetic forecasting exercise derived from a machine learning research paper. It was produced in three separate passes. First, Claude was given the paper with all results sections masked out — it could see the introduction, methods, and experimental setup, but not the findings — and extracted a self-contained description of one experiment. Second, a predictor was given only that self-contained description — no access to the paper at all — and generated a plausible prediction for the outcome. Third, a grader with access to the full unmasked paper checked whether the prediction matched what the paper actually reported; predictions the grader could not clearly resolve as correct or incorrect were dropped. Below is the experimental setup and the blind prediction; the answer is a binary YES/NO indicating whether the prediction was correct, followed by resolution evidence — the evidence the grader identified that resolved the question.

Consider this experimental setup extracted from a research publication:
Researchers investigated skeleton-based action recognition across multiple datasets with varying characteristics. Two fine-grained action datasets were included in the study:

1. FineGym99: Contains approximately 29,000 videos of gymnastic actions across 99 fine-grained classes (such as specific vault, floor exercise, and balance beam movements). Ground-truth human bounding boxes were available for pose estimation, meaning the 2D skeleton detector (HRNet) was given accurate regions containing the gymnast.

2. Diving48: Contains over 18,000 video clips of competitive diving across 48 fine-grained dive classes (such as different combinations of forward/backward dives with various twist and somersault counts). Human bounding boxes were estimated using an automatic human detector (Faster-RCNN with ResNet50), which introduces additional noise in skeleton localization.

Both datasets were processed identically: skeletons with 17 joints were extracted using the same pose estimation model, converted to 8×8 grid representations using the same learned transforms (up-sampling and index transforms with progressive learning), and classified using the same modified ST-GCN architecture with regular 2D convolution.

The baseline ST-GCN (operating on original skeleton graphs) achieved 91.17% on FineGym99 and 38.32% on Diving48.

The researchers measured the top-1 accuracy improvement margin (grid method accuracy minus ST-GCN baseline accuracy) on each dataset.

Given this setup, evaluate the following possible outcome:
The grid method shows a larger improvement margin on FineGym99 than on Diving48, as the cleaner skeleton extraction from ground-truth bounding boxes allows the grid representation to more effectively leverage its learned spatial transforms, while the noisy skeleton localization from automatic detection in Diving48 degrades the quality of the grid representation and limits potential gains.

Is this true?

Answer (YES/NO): NO